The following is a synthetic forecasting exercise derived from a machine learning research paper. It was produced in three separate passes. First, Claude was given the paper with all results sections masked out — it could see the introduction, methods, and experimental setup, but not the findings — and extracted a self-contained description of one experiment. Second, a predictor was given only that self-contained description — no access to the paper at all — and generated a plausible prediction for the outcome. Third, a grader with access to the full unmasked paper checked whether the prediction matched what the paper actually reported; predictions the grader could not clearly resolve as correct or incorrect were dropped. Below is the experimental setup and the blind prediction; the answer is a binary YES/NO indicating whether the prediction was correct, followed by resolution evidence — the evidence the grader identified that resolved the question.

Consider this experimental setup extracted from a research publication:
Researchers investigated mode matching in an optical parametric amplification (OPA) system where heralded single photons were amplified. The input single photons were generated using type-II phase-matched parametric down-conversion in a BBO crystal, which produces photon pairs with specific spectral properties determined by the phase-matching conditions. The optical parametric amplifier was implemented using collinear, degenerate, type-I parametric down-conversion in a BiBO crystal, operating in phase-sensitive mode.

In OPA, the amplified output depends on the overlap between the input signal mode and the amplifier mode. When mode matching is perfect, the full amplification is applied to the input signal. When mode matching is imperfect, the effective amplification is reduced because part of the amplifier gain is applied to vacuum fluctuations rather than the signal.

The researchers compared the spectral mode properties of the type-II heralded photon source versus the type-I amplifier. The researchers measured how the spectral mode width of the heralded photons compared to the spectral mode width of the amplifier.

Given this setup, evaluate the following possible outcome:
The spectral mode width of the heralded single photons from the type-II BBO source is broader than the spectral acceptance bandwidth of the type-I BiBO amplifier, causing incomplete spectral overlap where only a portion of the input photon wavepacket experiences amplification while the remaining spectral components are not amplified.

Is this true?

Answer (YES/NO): NO